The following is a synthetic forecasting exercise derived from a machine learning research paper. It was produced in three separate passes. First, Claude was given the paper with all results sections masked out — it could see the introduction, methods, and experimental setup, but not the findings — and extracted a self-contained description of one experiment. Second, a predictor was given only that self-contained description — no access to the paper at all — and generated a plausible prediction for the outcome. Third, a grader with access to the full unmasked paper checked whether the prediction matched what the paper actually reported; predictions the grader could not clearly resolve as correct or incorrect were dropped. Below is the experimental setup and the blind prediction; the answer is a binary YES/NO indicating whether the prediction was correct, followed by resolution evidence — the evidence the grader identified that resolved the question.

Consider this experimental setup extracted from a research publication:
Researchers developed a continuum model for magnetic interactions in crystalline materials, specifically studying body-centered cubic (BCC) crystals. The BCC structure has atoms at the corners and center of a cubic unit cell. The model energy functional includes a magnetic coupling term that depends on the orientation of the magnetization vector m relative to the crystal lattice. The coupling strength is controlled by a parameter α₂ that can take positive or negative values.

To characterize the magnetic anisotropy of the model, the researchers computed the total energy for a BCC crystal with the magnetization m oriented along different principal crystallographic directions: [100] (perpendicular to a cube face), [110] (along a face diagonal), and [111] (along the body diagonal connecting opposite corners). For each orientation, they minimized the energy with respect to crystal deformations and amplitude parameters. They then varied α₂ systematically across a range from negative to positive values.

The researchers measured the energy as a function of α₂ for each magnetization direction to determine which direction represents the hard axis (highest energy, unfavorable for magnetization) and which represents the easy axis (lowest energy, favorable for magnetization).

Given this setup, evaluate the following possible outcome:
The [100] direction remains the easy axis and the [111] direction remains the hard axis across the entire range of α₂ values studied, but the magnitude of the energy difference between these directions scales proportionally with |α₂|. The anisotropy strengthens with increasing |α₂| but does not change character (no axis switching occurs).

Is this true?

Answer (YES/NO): NO